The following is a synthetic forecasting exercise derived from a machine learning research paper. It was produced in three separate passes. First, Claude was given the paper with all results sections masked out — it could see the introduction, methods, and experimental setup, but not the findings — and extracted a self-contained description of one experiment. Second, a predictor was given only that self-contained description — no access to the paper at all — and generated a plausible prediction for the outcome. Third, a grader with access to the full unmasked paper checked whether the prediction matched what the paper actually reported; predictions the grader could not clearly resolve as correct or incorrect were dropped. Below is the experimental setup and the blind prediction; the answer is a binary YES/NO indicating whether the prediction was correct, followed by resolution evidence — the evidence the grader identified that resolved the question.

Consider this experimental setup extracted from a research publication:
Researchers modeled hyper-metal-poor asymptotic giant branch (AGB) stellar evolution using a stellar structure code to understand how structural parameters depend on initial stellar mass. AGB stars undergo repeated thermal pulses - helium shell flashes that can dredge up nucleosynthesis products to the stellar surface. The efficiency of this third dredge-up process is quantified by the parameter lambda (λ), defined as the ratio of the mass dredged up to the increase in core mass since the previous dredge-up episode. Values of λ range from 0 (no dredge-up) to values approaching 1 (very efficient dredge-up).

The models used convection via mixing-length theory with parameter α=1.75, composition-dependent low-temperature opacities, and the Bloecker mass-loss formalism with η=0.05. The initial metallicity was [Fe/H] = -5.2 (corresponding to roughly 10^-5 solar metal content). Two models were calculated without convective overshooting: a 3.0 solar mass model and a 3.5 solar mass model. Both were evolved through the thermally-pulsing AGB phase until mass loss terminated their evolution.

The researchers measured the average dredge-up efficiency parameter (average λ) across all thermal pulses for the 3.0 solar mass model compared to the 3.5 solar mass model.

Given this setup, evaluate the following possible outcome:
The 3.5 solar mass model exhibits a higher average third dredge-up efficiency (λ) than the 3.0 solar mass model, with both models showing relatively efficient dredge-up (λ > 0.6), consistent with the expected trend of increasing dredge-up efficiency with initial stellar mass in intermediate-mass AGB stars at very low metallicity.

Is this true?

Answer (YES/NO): NO